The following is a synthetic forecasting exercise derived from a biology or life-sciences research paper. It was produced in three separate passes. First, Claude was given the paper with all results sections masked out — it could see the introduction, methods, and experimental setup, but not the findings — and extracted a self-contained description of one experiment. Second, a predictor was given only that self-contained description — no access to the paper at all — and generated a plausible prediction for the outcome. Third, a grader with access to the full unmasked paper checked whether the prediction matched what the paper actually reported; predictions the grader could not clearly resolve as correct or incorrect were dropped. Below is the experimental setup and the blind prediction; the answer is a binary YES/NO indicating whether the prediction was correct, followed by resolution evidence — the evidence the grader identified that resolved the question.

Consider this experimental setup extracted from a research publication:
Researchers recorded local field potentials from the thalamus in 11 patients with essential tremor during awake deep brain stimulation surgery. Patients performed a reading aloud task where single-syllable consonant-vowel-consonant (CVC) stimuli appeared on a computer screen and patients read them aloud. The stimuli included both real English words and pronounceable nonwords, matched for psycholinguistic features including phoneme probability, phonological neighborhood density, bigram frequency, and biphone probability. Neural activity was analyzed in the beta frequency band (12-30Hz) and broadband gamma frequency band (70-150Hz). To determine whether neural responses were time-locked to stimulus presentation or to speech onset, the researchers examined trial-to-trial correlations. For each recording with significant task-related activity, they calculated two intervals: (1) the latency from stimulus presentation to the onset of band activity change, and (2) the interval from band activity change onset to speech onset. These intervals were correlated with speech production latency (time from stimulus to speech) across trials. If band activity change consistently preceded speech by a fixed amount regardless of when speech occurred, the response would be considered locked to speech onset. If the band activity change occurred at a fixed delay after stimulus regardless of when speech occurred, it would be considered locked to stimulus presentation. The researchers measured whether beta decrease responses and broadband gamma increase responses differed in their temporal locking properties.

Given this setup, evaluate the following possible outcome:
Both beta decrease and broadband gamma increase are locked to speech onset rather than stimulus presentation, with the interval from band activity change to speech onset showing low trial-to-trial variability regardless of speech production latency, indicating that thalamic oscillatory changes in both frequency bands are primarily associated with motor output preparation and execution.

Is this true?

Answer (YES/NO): NO